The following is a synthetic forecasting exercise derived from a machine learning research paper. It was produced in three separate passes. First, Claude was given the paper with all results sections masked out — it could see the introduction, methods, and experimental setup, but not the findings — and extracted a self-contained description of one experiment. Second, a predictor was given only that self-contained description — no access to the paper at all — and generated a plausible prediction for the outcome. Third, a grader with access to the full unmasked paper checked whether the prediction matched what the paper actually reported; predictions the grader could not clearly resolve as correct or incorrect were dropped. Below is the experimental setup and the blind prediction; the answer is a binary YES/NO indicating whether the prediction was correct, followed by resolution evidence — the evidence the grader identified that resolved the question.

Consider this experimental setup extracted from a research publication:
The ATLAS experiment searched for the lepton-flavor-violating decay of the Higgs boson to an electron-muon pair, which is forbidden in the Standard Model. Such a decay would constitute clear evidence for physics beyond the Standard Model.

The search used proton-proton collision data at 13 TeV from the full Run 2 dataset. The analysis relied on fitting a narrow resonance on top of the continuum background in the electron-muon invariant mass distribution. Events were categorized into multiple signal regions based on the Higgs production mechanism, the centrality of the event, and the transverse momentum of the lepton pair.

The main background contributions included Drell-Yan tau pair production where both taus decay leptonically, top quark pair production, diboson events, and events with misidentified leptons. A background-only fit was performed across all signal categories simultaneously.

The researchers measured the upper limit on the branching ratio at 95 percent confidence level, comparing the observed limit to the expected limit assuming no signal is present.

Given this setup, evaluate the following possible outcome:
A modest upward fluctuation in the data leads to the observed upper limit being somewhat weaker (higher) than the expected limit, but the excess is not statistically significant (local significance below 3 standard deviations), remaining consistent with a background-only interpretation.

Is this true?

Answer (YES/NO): NO